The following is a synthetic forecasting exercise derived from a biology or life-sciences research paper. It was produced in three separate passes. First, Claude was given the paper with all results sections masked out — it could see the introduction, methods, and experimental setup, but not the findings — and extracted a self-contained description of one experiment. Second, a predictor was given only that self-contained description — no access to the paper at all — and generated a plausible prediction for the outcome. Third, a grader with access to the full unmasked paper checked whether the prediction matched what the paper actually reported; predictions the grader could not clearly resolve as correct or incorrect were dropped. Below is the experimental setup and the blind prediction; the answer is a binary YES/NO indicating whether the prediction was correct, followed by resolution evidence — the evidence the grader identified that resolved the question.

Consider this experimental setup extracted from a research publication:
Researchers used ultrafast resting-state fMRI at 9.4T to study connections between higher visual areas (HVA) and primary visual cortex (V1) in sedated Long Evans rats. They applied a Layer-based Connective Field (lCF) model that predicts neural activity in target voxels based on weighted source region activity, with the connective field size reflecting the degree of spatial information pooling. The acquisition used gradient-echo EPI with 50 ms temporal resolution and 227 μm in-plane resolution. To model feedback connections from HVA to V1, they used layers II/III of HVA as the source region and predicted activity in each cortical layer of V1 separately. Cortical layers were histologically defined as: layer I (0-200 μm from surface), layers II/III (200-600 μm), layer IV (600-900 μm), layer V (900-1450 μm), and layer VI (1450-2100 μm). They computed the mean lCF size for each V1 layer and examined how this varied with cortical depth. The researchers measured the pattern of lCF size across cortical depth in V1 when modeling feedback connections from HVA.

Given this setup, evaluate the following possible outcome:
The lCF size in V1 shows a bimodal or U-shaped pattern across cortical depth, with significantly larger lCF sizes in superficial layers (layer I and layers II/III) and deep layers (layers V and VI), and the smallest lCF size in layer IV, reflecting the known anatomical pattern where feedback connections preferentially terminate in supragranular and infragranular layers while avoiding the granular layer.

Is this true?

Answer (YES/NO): NO